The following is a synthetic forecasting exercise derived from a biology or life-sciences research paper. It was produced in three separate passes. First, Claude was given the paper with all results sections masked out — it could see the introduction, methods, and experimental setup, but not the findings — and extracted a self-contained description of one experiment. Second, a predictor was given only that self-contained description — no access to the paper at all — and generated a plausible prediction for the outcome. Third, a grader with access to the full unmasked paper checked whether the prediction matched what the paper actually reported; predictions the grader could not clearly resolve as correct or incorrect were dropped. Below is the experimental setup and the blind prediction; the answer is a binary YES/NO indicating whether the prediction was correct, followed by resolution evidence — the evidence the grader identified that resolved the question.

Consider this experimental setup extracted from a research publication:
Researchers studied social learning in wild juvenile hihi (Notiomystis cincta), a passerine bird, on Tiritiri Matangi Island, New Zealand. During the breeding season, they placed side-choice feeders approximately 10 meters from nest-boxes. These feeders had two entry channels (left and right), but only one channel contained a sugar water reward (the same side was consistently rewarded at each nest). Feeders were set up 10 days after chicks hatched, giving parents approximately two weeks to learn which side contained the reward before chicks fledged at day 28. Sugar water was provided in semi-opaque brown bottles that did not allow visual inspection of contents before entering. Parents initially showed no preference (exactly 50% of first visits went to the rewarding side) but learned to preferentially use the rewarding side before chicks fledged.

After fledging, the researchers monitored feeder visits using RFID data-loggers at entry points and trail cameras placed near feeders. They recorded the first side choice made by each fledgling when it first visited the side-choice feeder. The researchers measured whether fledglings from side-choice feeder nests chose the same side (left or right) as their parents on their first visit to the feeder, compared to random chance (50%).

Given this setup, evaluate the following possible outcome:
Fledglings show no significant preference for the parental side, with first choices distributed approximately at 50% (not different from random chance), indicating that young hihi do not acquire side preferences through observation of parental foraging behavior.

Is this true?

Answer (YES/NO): NO